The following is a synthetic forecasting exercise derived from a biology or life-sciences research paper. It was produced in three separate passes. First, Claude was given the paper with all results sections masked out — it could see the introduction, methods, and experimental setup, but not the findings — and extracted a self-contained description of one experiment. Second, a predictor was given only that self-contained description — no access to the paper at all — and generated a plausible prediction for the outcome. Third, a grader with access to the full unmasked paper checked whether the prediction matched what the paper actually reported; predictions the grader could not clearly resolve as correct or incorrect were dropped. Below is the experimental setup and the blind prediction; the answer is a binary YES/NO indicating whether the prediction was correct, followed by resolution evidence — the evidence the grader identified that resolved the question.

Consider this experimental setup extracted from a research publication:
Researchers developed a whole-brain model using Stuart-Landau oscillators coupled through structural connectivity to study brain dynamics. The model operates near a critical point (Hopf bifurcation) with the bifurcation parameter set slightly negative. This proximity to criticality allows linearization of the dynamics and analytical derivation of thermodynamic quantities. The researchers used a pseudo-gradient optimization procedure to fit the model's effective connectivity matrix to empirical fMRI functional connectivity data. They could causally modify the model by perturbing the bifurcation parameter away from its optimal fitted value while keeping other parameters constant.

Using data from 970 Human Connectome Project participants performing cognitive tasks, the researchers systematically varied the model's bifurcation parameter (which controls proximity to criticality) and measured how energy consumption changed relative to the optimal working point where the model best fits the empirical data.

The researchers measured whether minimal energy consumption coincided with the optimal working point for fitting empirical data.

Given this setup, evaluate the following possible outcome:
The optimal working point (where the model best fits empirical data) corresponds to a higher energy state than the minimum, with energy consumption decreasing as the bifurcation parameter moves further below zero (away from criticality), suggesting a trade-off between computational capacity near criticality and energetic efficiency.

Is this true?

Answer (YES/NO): NO